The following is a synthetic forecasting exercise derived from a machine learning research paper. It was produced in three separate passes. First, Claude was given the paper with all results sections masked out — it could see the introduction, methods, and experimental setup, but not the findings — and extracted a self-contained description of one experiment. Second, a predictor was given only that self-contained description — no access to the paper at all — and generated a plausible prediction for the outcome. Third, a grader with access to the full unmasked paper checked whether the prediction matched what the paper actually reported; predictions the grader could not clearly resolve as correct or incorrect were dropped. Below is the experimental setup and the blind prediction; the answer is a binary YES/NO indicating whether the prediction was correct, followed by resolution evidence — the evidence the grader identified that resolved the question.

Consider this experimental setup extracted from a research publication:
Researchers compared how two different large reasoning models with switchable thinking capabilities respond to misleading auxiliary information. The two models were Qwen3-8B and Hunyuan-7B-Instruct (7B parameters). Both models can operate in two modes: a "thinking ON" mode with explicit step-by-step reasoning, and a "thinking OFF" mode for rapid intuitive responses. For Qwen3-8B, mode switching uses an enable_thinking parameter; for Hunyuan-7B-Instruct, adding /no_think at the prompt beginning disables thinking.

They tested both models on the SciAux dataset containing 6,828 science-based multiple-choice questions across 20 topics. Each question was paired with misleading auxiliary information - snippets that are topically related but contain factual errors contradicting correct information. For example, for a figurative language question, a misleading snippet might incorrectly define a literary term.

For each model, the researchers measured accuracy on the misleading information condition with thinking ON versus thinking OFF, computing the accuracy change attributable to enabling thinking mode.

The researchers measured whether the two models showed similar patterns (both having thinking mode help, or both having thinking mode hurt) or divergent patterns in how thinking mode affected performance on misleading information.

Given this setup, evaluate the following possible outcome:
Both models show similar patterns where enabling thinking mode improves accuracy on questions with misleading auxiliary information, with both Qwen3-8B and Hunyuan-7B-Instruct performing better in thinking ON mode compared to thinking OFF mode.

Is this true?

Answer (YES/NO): NO